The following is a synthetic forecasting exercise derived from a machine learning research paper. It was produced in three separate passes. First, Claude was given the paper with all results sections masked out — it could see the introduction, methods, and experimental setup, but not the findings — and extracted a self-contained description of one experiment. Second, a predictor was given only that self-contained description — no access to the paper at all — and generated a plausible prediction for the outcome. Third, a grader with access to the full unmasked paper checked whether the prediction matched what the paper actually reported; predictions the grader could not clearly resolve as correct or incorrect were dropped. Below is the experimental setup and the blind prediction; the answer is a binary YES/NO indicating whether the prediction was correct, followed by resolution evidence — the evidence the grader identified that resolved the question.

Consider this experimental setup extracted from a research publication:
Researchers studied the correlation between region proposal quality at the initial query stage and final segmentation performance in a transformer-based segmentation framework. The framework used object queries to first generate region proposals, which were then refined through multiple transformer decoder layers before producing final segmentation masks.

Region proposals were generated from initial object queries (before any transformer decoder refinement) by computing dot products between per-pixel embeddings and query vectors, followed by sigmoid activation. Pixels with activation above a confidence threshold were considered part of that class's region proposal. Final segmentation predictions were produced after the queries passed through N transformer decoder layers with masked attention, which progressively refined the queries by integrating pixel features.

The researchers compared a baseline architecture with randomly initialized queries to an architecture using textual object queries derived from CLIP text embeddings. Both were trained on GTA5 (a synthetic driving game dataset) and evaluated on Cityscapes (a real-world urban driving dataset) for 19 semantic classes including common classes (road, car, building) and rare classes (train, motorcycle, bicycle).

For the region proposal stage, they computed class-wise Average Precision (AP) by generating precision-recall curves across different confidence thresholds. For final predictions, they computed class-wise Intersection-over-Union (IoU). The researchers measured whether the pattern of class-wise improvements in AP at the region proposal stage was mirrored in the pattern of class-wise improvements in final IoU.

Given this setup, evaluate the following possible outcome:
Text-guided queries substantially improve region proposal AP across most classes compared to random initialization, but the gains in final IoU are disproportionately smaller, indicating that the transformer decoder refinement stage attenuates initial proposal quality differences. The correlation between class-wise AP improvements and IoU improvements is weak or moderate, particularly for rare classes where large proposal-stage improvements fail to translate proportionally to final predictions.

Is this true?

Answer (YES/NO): NO